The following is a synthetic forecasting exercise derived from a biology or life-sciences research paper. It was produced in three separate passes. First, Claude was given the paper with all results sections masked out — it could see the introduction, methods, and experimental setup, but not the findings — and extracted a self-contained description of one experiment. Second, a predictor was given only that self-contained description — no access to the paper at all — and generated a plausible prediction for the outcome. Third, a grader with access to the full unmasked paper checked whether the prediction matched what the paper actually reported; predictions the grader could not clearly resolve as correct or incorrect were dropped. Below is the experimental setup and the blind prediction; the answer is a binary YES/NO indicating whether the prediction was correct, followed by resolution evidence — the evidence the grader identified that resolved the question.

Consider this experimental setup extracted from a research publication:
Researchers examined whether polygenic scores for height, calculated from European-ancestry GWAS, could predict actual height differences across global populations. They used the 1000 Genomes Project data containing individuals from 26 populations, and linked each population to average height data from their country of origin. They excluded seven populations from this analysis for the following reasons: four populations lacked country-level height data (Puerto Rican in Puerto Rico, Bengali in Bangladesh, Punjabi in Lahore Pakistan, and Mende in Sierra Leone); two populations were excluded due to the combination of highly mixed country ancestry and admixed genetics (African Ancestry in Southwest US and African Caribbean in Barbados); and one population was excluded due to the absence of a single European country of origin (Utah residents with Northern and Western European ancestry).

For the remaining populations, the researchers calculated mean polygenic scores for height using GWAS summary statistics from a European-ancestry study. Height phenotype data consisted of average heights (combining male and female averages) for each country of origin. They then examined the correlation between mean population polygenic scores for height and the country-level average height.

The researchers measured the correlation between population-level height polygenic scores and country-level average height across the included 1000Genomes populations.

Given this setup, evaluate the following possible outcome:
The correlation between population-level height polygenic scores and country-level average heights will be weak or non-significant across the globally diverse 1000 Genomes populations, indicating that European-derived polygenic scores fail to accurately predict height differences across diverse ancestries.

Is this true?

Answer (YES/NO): NO